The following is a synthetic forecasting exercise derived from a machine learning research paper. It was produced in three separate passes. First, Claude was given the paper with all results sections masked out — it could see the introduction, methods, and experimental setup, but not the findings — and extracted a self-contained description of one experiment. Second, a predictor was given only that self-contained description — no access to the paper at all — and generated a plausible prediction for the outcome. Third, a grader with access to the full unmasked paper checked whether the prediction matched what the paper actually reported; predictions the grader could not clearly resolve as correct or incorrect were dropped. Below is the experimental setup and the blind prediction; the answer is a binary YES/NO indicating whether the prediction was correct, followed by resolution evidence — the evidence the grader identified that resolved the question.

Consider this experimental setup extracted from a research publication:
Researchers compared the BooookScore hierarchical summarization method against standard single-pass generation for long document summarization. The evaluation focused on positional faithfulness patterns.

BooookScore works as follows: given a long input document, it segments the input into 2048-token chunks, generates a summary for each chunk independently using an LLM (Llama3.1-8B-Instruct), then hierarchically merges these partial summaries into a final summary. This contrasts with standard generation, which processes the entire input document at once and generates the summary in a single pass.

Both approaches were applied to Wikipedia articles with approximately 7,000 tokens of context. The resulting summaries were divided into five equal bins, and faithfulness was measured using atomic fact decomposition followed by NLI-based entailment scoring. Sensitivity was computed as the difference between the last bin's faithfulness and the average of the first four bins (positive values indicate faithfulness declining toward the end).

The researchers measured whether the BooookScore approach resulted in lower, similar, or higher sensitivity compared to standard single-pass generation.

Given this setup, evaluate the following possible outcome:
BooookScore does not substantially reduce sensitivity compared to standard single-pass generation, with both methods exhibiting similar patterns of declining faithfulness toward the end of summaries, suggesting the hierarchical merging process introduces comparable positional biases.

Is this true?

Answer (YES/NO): NO